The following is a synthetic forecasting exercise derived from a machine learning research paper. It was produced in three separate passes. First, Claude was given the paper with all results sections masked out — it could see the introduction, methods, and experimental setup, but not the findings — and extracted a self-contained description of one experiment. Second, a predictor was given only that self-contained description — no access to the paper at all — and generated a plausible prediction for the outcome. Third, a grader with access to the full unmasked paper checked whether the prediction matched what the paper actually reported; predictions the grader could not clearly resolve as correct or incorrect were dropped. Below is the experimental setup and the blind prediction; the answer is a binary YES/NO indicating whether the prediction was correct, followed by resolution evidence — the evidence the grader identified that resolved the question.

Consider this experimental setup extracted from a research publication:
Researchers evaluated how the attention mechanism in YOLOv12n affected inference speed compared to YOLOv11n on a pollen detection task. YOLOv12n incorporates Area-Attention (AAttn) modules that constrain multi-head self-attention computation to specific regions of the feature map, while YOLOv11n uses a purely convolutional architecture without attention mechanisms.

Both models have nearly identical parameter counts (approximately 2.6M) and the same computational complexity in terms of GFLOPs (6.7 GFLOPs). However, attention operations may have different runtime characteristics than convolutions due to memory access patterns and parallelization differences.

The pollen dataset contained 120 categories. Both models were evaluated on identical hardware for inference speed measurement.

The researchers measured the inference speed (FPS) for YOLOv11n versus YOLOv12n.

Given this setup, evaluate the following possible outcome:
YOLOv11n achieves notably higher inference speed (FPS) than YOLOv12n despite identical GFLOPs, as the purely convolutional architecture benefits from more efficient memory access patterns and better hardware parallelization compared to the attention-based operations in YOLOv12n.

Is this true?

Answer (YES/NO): YES